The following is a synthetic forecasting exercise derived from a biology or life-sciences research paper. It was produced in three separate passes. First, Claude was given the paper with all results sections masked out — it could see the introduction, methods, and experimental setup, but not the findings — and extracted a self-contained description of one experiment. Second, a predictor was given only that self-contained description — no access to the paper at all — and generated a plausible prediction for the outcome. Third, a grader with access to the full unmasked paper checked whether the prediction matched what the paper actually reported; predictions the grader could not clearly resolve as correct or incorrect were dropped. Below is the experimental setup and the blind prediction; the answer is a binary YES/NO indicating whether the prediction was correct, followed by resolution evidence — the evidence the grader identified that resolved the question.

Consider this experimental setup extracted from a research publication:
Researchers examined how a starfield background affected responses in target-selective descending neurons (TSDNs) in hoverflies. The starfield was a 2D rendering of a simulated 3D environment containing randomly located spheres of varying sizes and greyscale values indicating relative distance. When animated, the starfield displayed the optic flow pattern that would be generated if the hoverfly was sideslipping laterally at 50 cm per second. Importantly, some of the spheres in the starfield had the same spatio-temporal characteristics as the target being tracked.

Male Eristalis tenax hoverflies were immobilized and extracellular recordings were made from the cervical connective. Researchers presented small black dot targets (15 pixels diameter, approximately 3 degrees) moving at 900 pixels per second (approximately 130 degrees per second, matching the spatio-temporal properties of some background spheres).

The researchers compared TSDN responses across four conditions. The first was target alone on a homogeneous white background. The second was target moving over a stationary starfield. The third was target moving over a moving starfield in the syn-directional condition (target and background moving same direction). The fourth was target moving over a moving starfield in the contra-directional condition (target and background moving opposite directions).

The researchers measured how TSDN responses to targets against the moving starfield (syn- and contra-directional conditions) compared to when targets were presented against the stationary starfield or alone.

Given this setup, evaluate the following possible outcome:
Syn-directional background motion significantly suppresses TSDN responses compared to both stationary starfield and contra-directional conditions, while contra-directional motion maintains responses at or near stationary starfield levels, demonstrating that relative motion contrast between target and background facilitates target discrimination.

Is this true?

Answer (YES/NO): NO